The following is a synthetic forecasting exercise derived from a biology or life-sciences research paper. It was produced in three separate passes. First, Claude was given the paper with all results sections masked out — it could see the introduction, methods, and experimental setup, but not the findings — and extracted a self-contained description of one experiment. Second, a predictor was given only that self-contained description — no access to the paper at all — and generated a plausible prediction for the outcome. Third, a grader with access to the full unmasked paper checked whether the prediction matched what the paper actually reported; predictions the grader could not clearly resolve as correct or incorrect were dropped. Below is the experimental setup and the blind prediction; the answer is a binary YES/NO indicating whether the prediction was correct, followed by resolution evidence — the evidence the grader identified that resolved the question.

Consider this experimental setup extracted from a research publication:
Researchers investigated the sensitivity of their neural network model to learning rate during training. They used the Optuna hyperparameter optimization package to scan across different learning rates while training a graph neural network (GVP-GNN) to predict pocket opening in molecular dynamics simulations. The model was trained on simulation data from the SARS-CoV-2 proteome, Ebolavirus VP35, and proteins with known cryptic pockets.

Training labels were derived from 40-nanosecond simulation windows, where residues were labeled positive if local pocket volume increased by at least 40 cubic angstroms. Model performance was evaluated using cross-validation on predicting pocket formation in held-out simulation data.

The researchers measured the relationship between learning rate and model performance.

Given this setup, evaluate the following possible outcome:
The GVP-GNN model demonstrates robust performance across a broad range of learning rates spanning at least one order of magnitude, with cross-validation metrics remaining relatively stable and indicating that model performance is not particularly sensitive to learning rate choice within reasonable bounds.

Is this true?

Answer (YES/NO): NO